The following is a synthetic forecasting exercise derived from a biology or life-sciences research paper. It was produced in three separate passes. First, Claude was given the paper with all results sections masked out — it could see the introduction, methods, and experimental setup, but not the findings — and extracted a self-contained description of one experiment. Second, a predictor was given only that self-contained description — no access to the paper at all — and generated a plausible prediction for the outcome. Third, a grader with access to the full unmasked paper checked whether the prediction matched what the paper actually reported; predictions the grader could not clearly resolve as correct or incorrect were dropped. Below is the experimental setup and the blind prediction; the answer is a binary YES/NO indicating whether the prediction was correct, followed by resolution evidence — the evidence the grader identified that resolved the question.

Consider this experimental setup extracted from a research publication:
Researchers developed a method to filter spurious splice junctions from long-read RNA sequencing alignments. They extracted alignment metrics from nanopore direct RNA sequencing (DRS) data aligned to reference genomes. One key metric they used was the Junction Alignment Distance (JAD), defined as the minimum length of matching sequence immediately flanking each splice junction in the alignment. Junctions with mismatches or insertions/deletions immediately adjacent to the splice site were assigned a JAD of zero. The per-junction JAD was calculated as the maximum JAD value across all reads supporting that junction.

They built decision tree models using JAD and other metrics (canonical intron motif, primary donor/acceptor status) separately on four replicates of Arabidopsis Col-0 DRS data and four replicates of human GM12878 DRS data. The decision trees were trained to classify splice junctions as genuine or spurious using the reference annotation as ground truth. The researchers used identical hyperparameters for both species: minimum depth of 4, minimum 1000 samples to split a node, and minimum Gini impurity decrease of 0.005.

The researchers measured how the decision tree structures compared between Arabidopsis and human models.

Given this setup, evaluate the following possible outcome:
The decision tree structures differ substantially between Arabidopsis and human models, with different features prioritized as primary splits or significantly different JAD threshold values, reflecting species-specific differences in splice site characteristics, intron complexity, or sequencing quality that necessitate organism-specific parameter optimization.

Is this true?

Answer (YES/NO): NO